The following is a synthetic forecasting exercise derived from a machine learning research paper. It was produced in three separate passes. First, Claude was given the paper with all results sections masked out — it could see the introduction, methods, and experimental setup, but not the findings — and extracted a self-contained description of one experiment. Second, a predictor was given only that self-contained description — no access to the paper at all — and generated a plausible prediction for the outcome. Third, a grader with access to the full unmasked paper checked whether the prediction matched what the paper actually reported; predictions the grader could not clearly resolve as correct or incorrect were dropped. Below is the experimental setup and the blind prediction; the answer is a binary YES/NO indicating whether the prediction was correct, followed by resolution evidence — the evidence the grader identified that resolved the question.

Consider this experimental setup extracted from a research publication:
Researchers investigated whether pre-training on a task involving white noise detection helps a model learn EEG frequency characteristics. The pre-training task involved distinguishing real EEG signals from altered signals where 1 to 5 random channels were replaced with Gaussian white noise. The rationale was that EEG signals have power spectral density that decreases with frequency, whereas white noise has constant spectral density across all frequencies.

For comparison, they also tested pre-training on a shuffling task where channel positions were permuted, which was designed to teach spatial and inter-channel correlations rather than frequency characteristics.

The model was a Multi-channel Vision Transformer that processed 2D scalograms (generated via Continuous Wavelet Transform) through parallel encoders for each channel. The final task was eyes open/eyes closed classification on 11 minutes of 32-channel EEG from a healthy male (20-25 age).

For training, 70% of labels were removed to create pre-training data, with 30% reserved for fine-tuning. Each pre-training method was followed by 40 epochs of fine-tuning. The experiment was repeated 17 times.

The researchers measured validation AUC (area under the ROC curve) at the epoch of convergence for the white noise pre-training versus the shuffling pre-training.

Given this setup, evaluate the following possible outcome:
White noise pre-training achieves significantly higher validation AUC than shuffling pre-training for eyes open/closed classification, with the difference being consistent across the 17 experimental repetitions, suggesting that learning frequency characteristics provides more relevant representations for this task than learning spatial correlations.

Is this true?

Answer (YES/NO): NO